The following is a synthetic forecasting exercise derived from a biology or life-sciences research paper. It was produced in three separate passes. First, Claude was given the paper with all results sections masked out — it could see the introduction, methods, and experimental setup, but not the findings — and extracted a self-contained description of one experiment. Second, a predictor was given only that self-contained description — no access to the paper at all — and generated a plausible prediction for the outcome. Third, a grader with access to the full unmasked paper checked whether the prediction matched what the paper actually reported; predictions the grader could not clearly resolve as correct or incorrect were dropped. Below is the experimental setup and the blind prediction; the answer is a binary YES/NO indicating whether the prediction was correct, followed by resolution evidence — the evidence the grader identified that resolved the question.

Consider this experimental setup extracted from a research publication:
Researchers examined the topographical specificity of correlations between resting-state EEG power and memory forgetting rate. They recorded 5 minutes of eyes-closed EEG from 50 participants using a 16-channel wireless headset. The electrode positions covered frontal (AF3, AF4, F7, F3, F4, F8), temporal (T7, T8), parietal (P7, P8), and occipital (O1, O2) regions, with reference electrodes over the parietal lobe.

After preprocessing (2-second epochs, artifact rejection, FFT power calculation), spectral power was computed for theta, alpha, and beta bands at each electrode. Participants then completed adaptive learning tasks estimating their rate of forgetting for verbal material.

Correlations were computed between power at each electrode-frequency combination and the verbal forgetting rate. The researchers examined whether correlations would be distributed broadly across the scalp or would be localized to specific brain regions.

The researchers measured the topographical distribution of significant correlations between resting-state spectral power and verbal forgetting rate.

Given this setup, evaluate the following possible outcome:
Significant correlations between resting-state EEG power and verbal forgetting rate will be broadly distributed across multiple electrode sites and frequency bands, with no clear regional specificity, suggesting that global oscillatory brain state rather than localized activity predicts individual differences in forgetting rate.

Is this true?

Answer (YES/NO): NO